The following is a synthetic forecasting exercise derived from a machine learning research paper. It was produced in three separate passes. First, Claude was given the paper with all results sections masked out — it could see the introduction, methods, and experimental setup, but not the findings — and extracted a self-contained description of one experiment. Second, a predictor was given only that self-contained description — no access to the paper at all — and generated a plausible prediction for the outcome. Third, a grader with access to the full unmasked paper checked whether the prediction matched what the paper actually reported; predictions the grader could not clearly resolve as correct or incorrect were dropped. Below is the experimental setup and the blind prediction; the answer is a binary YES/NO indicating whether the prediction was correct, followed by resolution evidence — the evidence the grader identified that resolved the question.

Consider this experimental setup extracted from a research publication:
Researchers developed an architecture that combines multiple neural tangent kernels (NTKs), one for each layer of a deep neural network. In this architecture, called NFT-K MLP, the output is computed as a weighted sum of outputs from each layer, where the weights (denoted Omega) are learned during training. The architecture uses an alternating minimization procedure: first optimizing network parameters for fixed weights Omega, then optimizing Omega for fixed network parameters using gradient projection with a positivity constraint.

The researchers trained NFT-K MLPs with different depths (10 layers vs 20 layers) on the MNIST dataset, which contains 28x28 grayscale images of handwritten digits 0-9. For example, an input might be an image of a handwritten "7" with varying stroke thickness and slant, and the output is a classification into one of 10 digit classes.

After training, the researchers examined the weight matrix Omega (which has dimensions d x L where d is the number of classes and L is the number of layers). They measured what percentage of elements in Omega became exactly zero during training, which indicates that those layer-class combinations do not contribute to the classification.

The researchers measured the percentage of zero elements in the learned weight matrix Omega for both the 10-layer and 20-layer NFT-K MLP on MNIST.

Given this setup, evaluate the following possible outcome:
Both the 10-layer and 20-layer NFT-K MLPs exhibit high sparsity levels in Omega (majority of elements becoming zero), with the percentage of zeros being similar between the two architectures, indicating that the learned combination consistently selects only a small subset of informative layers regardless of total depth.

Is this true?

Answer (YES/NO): NO